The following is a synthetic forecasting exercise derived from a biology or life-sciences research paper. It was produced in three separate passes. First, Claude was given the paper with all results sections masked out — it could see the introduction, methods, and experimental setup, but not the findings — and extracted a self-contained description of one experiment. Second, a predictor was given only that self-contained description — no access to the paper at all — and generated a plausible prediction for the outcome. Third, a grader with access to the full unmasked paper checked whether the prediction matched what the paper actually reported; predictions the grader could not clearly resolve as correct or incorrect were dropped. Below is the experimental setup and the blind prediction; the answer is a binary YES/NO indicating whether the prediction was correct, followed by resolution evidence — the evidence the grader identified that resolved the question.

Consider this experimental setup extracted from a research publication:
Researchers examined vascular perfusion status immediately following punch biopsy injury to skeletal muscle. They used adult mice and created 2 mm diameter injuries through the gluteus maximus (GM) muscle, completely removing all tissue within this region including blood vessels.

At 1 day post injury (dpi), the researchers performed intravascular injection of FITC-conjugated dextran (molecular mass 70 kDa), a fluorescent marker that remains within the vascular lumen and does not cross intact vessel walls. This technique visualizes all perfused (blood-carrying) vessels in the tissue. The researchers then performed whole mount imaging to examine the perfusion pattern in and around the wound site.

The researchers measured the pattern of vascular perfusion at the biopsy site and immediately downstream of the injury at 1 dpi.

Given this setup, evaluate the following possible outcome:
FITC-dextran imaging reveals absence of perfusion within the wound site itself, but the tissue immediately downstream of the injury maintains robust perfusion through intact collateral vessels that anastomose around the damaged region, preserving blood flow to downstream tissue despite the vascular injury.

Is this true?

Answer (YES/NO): NO